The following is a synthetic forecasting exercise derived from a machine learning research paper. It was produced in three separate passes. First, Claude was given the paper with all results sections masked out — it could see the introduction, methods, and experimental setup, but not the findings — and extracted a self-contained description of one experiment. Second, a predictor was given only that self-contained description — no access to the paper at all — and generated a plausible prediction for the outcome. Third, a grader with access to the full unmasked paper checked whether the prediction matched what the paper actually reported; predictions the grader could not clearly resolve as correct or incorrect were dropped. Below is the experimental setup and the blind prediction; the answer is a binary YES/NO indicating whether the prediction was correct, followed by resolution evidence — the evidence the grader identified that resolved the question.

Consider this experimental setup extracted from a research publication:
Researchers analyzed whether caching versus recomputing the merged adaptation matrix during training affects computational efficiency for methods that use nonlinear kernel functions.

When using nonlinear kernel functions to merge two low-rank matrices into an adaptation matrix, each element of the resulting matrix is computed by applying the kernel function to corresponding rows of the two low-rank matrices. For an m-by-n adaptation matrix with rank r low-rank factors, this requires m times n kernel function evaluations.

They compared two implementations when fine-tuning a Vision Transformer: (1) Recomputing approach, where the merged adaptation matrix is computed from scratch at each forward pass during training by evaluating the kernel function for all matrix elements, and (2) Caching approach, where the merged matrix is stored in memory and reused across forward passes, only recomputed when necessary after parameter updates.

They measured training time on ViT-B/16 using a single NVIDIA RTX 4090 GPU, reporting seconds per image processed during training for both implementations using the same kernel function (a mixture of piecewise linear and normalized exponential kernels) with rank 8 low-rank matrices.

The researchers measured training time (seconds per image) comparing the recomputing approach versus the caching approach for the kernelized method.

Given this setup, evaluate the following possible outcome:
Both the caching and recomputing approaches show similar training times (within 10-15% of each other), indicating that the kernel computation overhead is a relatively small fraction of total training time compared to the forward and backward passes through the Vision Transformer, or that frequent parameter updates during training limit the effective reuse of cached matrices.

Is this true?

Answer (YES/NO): NO